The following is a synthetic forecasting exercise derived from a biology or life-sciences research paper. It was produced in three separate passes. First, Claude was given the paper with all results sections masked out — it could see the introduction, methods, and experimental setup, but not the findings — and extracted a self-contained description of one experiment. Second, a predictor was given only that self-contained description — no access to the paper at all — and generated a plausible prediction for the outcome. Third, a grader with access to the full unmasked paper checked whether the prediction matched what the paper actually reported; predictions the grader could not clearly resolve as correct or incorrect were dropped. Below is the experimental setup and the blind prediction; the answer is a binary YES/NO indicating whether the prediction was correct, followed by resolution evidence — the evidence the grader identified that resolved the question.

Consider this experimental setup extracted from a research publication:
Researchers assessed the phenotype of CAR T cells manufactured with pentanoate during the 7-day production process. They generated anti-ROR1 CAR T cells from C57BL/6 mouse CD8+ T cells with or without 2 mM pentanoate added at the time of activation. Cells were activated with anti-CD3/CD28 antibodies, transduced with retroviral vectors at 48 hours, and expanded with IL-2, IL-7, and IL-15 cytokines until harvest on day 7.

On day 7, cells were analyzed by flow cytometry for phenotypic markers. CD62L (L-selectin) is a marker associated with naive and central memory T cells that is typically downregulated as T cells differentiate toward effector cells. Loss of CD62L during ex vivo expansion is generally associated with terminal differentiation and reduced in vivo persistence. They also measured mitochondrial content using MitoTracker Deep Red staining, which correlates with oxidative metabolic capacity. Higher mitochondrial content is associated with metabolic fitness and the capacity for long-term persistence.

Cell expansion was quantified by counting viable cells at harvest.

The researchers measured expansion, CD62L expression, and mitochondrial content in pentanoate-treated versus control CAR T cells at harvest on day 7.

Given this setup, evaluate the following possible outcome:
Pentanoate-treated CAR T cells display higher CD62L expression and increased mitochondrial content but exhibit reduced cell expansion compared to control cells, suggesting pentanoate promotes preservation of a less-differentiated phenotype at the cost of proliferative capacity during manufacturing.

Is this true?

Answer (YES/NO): NO